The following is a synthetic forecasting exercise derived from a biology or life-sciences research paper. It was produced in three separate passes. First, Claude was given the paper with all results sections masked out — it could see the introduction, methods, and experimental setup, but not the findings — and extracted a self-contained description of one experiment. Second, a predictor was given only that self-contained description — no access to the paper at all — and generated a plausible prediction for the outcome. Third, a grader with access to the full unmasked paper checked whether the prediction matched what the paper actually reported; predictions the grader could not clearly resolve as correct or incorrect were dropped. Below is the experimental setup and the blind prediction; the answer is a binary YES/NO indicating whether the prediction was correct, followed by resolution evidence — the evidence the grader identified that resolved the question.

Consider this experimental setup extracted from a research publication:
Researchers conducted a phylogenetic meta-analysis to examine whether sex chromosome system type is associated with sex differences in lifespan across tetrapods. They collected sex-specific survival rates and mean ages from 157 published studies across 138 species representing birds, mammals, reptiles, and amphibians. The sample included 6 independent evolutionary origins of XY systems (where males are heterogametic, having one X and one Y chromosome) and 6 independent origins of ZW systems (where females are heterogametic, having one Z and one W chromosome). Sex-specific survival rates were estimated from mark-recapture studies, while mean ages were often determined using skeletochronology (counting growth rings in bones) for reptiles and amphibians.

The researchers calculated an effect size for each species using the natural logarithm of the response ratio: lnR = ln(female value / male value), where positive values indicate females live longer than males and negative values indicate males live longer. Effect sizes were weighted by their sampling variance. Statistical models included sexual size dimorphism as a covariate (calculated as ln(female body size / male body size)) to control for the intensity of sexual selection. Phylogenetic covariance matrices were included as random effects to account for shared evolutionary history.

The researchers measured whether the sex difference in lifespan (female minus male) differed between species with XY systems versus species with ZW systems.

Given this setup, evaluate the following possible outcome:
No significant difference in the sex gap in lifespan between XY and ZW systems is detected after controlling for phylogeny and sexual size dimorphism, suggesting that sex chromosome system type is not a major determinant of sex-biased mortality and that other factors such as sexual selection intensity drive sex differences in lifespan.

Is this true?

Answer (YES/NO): NO